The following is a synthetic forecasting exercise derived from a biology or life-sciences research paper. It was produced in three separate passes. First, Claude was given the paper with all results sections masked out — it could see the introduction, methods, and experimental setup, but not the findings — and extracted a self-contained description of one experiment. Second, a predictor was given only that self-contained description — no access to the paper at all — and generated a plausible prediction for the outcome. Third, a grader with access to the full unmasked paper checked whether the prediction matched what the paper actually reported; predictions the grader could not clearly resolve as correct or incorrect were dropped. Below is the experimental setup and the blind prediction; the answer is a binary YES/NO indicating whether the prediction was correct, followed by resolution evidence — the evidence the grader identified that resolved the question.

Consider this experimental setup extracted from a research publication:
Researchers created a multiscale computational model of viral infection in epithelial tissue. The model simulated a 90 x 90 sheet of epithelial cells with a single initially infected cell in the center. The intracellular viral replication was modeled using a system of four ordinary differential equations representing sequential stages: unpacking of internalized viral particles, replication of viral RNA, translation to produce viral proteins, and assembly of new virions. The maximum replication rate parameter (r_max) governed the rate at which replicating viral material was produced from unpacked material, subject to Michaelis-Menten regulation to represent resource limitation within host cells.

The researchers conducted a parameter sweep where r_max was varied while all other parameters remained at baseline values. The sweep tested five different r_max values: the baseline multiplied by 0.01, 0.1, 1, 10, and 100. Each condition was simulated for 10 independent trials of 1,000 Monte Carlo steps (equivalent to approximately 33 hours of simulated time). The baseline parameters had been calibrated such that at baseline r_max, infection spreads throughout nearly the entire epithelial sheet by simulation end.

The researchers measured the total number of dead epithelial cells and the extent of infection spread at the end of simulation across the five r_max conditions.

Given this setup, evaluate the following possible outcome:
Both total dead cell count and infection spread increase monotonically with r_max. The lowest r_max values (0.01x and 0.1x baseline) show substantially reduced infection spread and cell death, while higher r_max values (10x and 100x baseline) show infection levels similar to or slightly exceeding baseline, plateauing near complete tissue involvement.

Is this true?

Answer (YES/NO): NO